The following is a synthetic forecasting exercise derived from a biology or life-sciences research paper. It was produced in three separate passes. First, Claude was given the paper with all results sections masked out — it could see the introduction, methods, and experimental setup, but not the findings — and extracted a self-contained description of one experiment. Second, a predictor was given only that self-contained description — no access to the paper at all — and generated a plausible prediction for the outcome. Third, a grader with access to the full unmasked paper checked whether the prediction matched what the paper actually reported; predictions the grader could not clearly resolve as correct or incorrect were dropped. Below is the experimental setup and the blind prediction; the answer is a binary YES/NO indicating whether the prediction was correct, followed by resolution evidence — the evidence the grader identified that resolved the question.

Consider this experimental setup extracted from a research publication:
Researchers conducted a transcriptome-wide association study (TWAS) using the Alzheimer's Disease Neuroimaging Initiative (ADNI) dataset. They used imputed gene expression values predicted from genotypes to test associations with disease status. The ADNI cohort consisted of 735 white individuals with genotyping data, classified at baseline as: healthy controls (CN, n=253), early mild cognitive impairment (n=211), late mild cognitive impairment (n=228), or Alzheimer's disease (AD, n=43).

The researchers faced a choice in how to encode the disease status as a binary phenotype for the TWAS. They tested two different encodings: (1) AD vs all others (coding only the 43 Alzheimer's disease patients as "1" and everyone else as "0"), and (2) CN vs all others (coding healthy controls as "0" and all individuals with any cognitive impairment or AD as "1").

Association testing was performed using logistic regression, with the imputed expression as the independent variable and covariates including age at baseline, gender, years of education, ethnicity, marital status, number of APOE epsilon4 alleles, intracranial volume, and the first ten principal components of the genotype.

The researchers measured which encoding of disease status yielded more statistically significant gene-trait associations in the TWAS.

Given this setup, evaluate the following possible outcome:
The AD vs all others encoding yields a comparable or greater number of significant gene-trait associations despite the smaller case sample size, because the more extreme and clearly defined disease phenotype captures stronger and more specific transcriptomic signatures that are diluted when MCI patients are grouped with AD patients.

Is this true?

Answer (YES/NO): NO